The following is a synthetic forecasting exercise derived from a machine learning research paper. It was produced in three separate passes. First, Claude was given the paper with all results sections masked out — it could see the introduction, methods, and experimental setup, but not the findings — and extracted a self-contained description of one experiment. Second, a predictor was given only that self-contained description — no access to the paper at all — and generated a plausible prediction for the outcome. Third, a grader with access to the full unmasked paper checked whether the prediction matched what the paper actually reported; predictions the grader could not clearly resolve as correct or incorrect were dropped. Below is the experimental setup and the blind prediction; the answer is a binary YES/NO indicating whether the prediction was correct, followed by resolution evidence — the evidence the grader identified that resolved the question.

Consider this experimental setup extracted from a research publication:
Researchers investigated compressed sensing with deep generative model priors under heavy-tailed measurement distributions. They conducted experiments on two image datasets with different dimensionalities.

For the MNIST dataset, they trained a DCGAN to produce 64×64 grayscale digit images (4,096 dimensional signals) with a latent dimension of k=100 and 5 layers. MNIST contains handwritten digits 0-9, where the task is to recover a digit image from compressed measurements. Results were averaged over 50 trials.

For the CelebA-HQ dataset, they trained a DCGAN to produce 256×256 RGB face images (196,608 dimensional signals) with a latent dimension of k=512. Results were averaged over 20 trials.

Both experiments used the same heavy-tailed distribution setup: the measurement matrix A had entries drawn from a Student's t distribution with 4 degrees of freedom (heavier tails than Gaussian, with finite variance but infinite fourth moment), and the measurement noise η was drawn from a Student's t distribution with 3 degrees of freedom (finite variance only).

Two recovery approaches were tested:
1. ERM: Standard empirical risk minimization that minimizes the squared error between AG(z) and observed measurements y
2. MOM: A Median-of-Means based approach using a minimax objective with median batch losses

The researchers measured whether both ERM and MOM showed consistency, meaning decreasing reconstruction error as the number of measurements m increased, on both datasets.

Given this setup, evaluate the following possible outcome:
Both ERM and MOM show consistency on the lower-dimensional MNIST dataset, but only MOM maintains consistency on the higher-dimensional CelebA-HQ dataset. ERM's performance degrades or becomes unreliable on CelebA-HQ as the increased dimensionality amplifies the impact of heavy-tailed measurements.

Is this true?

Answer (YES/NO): NO